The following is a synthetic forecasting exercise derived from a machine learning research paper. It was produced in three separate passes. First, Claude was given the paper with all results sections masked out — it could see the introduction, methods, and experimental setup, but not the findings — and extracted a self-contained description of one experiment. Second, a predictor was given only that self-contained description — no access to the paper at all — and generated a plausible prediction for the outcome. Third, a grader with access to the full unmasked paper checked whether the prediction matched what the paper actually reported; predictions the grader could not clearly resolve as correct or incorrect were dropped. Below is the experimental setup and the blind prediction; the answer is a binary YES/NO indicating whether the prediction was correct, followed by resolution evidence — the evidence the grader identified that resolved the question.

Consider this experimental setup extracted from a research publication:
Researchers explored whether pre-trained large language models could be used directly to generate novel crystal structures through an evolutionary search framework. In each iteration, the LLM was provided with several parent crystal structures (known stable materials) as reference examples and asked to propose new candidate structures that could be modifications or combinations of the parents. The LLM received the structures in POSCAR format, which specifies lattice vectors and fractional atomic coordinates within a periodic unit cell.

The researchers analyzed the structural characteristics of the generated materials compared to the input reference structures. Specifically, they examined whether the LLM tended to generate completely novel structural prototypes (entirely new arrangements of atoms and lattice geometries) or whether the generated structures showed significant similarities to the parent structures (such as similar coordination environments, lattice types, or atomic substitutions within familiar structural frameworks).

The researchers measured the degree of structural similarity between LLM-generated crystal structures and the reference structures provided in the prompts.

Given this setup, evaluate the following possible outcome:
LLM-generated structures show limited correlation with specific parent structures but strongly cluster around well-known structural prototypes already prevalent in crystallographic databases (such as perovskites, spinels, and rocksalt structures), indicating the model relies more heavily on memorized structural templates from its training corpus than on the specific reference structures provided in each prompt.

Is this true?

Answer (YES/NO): NO